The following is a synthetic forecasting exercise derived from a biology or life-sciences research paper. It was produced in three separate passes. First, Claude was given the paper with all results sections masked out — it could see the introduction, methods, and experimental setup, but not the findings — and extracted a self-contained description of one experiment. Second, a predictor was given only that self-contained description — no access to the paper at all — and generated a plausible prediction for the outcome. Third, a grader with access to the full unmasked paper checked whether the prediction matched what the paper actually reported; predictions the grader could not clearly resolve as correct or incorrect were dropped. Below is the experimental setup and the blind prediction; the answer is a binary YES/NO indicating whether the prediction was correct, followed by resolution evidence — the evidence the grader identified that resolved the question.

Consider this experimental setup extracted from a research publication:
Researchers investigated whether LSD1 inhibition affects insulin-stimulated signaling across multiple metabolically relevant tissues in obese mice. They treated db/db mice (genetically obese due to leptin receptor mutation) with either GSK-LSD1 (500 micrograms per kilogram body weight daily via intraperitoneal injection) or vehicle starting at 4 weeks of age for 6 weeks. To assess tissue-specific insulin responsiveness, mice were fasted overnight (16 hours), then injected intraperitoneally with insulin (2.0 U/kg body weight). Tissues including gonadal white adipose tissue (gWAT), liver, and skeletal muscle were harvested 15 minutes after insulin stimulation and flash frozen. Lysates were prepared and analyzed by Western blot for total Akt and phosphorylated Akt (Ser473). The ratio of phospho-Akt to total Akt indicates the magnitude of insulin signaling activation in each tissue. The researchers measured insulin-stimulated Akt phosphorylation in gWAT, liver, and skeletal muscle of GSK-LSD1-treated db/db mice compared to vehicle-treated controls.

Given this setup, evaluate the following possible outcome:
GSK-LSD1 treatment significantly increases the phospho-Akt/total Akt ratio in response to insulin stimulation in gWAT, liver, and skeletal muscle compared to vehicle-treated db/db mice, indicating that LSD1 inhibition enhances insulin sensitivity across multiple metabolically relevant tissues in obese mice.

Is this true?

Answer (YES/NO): NO